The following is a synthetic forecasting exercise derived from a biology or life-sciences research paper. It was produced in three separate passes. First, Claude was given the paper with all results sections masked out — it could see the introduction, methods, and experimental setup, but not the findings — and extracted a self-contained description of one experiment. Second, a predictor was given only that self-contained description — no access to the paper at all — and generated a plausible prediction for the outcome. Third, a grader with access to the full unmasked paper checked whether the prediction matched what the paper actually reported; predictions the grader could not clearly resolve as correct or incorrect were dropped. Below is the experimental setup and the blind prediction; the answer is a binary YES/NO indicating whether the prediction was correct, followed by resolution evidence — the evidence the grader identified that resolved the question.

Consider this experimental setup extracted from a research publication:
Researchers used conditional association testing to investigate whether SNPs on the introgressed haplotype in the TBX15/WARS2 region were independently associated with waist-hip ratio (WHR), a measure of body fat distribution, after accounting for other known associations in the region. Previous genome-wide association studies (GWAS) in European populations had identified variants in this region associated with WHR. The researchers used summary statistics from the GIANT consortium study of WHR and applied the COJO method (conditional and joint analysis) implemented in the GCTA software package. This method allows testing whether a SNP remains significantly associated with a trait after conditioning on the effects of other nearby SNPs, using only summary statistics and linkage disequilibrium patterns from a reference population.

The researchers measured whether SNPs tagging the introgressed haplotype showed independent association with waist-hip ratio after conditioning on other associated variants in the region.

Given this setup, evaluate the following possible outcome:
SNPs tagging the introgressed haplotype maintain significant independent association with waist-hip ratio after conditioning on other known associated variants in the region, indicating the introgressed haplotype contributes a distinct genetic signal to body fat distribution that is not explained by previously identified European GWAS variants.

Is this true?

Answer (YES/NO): NO